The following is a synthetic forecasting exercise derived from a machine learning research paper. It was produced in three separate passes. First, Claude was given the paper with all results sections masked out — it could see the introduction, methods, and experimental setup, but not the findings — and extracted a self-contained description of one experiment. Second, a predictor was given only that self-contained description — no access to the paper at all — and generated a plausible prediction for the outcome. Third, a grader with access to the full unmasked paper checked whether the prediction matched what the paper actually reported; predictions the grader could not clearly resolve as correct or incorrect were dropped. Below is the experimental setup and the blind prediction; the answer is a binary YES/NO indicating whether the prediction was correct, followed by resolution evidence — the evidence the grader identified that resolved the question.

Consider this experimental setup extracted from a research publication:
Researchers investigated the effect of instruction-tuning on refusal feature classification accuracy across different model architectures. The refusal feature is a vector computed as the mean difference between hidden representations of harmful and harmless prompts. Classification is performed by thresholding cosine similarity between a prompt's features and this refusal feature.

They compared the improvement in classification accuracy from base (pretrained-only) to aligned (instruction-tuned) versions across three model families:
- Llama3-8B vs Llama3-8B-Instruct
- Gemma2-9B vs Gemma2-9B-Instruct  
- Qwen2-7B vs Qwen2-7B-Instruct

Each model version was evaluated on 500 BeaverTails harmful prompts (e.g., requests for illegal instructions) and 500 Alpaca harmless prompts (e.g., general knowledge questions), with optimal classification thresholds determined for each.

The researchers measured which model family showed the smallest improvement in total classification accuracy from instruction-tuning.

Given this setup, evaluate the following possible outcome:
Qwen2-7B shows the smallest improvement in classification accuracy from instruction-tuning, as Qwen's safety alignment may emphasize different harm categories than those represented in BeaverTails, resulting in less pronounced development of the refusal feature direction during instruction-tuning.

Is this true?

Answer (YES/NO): YES